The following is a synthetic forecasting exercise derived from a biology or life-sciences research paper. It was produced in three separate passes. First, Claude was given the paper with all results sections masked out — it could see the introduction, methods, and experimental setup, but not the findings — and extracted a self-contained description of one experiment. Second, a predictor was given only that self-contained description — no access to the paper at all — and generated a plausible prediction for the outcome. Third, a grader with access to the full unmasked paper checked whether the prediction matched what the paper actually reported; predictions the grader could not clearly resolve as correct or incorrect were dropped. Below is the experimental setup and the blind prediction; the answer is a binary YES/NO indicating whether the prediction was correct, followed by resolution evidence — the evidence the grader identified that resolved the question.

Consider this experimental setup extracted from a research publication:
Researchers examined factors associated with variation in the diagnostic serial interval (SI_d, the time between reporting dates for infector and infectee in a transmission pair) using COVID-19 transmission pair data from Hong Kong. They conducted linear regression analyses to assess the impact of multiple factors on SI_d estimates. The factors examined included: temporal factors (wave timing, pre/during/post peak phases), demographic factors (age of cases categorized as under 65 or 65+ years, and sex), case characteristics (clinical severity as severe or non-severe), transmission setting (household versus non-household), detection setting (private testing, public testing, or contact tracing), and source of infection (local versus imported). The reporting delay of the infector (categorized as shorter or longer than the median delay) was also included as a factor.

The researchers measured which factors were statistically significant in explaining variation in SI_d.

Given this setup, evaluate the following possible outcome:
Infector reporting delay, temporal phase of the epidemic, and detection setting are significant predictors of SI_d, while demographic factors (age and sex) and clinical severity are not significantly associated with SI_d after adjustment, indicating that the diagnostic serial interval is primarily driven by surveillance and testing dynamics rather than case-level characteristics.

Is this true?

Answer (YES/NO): NO